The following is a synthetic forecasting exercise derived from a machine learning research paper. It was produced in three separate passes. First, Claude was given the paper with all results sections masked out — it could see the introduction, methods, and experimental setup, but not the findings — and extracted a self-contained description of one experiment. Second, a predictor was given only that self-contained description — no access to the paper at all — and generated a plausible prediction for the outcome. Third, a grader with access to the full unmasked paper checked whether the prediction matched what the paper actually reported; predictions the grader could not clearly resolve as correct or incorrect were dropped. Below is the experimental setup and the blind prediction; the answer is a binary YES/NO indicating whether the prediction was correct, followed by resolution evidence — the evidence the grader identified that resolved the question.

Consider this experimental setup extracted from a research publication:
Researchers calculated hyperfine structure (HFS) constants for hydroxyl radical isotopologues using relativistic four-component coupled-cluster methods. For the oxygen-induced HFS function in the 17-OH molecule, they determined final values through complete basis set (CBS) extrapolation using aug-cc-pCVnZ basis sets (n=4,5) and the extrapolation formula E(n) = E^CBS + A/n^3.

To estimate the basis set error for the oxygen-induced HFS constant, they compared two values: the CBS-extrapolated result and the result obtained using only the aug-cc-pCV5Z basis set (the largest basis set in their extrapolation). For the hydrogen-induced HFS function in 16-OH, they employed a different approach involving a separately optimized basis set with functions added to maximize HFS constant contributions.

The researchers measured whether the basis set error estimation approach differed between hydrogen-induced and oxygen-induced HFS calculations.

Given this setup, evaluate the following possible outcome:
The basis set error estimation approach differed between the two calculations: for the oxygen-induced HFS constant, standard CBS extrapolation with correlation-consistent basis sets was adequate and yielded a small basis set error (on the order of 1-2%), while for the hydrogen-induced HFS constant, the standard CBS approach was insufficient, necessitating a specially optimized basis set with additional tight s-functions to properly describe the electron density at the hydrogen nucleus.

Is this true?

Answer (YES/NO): NO